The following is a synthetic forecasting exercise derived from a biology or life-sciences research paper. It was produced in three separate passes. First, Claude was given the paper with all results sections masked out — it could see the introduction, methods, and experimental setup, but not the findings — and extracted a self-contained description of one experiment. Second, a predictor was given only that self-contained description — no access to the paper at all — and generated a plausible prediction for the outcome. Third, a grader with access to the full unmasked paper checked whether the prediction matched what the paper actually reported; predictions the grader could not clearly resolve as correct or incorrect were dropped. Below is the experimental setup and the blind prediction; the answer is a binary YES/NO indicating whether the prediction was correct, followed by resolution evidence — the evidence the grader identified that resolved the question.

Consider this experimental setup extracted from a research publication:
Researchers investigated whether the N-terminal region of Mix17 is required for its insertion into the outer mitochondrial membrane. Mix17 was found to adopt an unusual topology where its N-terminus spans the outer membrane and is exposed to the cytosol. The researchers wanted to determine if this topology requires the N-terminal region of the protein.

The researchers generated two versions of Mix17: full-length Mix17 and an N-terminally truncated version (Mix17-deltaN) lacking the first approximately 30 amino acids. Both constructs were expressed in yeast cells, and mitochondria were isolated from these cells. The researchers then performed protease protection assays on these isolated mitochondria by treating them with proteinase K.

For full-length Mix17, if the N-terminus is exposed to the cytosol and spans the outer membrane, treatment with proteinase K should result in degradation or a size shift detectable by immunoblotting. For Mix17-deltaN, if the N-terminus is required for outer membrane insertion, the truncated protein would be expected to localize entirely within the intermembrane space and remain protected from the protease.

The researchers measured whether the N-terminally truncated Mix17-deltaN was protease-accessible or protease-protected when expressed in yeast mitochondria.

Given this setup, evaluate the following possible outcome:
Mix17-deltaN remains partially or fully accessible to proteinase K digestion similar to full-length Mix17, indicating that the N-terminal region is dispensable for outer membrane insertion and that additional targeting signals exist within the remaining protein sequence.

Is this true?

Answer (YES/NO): NO